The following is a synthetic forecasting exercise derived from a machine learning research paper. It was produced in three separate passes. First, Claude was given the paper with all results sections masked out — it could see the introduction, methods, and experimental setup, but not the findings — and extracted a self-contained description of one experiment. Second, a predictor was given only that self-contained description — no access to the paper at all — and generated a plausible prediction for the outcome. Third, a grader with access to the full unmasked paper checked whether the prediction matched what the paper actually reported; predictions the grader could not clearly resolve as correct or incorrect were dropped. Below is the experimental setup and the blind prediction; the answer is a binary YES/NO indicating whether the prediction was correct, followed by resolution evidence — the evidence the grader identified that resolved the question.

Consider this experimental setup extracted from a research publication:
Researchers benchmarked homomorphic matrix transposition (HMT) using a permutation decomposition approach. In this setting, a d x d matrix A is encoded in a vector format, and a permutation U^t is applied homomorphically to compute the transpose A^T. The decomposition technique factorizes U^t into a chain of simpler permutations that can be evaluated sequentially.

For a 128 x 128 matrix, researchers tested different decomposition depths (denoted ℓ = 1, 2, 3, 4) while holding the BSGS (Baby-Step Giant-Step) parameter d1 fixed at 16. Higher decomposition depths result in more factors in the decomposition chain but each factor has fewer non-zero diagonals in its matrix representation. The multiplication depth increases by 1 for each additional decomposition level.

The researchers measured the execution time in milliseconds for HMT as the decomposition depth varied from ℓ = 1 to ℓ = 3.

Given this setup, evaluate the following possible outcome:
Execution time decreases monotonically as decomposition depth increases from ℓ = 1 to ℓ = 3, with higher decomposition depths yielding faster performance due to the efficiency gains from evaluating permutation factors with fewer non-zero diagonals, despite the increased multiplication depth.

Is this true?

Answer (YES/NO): YES